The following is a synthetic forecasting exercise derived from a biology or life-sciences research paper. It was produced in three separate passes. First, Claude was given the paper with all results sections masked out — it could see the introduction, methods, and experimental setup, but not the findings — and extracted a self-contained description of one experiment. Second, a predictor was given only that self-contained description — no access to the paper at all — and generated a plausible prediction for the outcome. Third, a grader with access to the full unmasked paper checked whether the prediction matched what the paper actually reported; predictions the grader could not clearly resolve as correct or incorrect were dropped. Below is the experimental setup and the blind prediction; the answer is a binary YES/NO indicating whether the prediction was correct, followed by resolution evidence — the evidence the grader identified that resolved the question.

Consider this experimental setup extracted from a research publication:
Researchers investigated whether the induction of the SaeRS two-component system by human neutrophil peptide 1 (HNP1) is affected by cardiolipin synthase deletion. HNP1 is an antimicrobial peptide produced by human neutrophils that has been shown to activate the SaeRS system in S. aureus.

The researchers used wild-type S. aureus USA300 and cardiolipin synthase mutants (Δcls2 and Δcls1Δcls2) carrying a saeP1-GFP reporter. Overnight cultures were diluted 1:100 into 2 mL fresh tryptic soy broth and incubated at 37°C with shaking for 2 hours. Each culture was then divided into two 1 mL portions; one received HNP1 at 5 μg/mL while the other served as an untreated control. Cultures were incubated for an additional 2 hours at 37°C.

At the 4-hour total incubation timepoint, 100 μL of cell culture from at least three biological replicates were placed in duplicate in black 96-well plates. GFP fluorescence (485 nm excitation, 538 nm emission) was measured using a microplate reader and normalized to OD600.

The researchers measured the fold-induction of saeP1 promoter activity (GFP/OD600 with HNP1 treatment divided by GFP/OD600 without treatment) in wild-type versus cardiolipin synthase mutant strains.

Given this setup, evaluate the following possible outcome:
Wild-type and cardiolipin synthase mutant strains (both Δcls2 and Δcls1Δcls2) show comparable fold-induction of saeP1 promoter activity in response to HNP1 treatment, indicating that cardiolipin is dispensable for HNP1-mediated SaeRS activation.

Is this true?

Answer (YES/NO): YES